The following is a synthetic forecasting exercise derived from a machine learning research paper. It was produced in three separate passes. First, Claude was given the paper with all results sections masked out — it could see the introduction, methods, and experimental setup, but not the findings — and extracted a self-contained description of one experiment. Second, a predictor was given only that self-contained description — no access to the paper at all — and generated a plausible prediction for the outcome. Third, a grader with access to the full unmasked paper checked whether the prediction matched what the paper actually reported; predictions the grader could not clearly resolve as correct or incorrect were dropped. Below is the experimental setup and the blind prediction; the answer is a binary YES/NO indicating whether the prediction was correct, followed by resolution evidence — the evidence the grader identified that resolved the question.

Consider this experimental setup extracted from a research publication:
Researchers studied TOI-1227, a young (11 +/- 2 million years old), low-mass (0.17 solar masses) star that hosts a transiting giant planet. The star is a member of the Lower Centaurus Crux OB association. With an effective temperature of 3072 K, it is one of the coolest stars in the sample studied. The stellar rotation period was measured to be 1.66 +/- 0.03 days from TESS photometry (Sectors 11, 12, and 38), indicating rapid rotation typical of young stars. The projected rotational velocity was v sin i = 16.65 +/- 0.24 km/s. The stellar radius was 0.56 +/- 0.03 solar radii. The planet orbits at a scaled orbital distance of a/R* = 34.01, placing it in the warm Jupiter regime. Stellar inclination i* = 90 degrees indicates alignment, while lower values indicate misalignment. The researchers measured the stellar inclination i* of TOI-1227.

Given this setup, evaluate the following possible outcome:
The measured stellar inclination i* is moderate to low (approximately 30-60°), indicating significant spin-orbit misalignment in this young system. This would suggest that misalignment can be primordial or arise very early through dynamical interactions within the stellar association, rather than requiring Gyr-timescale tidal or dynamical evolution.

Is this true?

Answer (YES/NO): NO